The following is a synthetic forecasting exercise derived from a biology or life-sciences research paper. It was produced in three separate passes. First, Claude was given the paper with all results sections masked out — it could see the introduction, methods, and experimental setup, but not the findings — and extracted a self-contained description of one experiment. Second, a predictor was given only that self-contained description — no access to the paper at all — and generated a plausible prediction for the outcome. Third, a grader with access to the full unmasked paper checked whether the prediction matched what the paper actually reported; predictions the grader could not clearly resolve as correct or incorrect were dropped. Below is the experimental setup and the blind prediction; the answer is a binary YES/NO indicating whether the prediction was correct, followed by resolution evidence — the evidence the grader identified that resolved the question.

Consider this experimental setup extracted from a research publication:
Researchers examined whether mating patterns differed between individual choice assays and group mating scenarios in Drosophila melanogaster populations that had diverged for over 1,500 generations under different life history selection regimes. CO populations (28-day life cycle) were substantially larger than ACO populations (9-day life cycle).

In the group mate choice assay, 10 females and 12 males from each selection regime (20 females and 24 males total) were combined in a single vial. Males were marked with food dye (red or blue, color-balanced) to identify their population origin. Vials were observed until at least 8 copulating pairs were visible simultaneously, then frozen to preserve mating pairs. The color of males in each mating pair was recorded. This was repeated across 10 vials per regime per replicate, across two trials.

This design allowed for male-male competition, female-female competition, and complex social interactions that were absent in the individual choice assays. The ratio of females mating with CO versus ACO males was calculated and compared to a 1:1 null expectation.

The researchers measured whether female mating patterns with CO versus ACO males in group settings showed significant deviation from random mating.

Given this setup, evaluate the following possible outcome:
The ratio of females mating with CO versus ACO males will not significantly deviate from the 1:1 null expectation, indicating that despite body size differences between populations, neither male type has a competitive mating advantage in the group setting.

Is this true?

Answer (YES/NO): NO